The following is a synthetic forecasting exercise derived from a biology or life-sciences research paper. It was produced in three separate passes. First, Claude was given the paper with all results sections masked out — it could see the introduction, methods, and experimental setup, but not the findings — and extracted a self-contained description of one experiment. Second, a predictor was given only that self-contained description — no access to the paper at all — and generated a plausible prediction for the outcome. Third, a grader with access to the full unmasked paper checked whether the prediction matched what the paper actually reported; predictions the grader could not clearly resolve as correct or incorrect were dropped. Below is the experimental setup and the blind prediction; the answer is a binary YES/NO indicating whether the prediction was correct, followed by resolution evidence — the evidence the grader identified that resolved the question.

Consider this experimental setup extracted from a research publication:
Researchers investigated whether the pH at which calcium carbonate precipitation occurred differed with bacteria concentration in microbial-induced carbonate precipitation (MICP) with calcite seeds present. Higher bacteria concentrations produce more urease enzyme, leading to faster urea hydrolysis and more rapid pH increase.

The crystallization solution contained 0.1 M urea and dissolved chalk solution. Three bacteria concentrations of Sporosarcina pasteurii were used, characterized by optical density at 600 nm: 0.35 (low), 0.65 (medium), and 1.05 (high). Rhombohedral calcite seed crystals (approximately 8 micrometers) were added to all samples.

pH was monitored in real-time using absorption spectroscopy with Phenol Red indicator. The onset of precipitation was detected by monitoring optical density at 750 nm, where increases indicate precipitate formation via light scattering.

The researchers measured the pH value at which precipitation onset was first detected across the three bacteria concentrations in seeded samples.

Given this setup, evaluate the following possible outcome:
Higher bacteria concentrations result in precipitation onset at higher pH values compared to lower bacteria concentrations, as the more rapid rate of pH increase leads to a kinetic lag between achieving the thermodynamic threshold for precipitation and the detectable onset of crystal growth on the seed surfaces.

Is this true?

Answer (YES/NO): NO